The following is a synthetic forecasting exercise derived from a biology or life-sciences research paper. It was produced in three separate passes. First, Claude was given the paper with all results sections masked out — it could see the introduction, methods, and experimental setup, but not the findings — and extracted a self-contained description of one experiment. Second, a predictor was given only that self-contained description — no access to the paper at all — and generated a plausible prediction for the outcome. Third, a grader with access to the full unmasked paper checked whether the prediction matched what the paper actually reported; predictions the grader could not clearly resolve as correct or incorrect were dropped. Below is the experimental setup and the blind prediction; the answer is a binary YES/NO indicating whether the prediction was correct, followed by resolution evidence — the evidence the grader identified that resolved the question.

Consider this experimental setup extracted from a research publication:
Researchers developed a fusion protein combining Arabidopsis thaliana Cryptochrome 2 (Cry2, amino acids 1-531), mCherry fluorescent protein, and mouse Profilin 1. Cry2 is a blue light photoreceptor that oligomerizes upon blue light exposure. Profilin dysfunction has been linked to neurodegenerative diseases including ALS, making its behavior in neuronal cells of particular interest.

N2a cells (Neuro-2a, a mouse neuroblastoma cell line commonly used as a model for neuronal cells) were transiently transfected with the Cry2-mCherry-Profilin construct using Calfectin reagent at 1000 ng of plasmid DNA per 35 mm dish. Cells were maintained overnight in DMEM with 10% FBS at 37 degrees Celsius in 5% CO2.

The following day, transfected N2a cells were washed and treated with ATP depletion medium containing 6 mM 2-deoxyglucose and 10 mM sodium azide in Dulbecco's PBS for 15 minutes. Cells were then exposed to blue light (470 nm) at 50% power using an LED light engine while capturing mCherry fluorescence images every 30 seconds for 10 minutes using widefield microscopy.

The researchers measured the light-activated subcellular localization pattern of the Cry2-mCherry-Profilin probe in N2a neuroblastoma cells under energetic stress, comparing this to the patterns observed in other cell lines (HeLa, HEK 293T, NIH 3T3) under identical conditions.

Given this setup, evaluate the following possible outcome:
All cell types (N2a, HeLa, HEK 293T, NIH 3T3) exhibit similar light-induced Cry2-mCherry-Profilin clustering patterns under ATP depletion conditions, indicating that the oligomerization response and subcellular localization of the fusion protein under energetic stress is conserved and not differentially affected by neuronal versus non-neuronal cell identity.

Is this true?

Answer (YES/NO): NO